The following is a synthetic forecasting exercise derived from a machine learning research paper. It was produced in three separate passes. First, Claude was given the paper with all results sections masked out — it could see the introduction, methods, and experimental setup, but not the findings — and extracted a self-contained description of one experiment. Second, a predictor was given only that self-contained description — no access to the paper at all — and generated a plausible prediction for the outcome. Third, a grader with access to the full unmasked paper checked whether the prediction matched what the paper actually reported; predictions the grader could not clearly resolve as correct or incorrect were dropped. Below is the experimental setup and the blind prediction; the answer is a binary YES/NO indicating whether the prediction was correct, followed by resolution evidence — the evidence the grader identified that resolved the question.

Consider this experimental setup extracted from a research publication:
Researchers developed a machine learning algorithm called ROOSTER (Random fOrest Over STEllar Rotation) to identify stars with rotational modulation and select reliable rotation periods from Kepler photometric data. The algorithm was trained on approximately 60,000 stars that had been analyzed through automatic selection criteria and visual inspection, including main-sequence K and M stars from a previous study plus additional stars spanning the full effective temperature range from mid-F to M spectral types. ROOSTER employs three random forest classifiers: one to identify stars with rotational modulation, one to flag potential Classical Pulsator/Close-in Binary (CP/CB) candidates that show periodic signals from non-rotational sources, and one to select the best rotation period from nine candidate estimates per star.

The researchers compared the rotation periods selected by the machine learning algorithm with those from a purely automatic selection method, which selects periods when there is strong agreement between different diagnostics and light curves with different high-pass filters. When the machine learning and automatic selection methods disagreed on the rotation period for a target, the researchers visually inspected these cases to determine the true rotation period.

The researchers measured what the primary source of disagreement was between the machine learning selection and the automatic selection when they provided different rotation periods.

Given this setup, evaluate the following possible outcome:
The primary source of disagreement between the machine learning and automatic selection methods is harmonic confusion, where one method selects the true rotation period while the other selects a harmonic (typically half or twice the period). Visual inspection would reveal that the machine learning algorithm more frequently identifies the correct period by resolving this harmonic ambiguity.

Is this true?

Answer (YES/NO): NO